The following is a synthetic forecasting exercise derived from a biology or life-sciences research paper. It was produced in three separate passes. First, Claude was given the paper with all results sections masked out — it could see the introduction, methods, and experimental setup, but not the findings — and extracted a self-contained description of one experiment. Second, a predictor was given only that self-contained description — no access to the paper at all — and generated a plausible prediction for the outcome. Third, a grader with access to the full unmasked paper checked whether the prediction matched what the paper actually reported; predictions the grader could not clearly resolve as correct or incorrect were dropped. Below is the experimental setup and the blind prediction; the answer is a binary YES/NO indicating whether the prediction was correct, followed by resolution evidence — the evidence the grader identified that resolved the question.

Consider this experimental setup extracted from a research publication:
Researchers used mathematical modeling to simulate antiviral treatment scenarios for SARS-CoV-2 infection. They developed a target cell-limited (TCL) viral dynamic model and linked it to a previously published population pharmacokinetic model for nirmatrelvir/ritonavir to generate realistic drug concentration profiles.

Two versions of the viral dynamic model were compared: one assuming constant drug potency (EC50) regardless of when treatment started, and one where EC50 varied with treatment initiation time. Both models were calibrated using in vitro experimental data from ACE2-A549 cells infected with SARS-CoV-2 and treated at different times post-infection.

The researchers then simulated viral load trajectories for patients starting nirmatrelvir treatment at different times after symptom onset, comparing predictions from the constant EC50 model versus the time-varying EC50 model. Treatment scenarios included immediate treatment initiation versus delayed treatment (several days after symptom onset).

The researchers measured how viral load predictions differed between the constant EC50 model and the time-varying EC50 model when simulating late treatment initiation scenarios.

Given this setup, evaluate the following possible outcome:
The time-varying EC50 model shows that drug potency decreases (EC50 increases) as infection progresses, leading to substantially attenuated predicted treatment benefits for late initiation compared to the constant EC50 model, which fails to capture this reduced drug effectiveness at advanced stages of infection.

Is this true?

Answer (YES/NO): YES